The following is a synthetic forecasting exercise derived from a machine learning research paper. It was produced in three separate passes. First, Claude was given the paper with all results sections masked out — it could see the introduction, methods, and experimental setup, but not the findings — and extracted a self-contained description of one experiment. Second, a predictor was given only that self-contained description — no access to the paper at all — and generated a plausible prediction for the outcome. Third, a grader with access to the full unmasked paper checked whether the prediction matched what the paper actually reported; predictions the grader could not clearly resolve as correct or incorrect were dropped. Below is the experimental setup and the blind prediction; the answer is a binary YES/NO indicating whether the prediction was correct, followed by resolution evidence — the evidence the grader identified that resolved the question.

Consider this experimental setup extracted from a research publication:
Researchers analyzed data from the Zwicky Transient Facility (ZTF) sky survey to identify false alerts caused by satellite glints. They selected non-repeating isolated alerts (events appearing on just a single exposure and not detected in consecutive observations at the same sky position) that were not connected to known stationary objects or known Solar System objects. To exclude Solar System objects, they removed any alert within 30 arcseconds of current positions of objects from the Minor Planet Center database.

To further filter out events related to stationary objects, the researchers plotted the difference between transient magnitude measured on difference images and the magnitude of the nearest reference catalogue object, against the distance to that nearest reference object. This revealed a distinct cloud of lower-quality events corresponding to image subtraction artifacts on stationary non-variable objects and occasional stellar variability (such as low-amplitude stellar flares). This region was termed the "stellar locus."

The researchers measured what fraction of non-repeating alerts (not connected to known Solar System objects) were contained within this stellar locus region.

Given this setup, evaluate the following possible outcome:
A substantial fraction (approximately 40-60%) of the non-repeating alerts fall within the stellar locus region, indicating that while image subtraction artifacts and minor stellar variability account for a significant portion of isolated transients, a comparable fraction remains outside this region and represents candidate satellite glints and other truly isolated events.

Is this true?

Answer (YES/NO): YES